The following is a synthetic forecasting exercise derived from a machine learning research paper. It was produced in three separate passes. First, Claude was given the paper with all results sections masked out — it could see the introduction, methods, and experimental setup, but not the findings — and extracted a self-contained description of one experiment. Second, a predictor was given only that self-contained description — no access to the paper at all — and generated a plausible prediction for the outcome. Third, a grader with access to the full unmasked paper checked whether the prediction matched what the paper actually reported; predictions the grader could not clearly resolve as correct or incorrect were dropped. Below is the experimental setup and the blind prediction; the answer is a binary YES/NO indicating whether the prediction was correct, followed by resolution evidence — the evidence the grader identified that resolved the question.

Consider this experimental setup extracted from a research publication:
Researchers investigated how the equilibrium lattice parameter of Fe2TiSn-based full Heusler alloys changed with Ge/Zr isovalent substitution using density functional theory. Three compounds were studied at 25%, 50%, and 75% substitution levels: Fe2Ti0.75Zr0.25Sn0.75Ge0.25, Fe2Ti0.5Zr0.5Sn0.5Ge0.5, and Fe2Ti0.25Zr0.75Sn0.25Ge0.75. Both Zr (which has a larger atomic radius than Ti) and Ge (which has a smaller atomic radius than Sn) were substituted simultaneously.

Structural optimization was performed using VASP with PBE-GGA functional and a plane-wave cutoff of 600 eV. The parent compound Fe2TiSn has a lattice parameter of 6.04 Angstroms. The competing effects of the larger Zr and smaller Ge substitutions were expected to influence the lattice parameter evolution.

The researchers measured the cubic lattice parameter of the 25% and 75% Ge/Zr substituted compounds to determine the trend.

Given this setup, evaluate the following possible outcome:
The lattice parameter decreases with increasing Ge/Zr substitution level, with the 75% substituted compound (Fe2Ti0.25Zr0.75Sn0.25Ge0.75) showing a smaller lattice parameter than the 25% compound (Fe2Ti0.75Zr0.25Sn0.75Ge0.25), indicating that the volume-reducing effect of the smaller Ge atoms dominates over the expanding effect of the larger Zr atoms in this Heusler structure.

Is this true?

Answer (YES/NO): NO